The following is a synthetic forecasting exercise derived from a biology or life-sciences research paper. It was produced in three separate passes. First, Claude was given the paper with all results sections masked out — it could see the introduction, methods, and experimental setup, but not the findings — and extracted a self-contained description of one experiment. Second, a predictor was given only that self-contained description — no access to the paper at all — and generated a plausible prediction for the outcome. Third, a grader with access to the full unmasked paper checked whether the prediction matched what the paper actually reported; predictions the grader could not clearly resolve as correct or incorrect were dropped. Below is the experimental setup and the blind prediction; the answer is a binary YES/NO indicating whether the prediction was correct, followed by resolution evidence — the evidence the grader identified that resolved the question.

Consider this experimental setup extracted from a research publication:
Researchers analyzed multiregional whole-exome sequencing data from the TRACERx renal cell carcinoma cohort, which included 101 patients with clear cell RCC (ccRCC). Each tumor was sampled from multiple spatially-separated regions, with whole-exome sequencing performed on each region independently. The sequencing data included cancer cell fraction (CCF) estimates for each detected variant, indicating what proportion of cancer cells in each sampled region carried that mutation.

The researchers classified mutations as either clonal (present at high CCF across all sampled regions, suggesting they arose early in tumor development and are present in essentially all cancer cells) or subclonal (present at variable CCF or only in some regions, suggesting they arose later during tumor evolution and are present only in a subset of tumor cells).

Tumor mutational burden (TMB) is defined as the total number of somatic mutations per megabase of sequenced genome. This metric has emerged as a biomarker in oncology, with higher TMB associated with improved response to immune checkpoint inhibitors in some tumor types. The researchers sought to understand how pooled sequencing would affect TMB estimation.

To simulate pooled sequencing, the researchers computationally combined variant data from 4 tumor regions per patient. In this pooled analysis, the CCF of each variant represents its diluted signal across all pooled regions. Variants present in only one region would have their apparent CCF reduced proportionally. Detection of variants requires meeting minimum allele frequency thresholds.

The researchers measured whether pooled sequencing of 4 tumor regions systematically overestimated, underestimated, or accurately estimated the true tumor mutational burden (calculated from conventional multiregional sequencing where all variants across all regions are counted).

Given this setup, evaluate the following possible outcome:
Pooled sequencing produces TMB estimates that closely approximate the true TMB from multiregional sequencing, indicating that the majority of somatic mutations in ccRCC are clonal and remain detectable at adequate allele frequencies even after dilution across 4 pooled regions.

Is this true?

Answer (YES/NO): NO